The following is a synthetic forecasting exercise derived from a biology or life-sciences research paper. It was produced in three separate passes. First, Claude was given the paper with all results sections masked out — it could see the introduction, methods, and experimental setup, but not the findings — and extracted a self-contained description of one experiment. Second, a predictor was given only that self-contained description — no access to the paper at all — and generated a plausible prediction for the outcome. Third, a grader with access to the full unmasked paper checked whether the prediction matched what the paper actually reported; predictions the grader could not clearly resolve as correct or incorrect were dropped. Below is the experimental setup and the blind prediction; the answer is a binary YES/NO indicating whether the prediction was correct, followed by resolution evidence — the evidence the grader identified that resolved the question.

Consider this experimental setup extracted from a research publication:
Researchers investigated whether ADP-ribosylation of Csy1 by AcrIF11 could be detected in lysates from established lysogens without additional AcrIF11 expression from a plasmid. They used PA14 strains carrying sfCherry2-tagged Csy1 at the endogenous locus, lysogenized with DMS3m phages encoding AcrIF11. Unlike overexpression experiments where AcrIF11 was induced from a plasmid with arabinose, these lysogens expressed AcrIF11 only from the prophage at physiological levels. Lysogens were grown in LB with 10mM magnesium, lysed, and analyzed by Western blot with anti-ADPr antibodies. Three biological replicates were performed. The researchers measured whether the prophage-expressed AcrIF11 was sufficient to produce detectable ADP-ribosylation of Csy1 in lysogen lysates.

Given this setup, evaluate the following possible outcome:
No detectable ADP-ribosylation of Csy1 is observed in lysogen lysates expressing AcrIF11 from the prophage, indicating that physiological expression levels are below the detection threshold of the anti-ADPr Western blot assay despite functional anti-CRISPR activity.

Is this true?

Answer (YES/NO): NO